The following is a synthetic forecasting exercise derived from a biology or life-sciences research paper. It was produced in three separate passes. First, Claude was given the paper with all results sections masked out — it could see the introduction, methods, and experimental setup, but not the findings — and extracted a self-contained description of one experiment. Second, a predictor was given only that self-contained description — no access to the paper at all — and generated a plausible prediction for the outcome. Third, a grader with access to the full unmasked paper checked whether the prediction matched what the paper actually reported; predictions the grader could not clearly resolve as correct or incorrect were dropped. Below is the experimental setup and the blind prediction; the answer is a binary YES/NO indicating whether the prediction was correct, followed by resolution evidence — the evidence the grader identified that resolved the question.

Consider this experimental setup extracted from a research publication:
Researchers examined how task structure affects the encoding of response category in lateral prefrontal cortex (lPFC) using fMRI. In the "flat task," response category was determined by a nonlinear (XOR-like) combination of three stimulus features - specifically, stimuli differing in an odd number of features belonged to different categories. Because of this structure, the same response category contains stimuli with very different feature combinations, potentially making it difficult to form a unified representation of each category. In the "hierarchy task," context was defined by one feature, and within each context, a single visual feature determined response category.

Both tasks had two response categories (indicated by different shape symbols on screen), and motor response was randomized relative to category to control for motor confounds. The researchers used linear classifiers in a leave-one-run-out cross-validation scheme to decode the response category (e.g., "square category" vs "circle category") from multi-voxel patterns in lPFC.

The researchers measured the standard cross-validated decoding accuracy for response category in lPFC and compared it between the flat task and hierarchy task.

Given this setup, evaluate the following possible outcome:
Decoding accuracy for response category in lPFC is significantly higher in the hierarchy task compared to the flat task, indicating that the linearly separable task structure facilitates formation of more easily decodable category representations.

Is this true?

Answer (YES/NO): NO